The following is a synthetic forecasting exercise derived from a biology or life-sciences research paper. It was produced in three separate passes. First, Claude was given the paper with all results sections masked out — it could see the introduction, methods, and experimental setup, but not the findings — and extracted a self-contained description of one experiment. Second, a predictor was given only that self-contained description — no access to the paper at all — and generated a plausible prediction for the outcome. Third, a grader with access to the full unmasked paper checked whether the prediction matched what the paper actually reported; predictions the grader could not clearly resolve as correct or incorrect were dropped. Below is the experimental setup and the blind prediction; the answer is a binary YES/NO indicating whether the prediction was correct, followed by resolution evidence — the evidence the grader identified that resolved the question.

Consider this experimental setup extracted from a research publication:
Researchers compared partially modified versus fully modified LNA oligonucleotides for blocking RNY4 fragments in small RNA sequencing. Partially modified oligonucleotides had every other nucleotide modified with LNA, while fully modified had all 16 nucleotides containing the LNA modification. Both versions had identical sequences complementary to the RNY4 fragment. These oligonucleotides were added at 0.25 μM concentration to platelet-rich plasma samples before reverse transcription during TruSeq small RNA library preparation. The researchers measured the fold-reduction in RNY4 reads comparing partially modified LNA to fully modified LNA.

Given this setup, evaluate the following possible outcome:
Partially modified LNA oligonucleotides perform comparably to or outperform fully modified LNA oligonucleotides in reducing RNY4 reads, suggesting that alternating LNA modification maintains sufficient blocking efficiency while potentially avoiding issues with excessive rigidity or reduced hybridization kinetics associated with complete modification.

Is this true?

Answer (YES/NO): YES